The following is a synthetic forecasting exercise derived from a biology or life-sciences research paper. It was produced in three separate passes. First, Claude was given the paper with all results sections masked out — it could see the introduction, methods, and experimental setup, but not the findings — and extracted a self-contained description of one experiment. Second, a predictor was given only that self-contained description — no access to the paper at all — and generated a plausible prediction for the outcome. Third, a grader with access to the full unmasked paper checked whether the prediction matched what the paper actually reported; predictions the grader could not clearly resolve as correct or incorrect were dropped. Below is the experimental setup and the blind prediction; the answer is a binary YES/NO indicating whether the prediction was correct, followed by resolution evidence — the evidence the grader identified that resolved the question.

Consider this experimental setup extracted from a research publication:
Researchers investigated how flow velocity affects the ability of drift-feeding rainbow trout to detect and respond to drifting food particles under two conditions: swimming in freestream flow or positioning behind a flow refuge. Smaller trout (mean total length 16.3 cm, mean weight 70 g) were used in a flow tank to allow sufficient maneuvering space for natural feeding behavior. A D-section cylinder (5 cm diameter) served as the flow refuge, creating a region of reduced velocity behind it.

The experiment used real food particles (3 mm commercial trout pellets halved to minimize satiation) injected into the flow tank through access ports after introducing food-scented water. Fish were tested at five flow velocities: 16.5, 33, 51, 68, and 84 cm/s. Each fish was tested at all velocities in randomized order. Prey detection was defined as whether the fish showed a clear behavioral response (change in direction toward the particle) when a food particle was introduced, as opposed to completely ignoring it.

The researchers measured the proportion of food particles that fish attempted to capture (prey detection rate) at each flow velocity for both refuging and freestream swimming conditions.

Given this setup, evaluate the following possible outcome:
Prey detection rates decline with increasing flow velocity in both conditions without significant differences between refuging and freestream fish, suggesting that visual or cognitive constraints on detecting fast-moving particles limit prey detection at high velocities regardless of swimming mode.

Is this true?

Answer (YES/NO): YES